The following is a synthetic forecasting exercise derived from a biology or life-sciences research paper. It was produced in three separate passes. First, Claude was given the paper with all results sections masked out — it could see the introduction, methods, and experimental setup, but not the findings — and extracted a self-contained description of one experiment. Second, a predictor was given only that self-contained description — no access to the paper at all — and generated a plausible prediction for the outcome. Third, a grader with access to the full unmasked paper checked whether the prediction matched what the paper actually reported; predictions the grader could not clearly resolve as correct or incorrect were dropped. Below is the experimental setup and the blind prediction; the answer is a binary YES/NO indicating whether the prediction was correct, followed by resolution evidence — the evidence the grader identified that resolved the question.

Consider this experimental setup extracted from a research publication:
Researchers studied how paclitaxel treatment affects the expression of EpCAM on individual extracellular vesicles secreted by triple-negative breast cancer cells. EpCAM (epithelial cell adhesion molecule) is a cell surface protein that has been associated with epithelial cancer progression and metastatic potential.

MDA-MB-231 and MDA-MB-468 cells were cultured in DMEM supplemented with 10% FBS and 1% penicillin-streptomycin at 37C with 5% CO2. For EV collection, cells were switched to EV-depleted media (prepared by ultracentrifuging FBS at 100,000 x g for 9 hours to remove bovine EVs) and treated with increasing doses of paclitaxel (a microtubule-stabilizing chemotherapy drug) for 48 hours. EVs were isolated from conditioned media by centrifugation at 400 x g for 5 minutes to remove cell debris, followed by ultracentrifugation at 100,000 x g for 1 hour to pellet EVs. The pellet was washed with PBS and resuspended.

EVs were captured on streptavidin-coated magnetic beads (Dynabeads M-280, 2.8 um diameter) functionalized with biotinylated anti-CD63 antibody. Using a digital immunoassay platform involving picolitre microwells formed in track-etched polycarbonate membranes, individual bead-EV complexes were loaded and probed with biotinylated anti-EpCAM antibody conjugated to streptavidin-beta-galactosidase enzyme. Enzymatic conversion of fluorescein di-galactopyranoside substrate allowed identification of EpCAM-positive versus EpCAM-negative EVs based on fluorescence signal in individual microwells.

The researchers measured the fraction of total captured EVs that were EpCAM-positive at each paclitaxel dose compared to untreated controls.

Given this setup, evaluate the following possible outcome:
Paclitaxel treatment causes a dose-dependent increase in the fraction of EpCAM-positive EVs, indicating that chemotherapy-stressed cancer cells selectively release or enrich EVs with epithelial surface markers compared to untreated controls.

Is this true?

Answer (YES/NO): NO